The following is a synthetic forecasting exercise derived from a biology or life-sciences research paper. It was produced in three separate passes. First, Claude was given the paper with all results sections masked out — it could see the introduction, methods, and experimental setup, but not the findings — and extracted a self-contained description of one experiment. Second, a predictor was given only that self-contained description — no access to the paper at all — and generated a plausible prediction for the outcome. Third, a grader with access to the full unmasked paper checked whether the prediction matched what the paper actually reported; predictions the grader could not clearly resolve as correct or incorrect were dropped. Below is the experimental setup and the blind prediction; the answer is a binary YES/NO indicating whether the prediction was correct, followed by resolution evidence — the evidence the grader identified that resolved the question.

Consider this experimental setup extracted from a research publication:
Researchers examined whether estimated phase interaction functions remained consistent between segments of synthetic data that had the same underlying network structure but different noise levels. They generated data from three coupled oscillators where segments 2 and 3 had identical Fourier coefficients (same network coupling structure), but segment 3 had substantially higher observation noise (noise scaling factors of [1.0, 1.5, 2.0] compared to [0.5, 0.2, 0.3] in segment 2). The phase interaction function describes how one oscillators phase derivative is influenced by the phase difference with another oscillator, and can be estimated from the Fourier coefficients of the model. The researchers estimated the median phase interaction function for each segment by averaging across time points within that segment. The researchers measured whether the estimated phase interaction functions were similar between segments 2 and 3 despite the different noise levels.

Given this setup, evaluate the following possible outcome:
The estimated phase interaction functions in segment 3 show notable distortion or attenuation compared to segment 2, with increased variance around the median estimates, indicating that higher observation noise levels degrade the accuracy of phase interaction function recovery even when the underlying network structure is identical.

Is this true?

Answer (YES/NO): NO